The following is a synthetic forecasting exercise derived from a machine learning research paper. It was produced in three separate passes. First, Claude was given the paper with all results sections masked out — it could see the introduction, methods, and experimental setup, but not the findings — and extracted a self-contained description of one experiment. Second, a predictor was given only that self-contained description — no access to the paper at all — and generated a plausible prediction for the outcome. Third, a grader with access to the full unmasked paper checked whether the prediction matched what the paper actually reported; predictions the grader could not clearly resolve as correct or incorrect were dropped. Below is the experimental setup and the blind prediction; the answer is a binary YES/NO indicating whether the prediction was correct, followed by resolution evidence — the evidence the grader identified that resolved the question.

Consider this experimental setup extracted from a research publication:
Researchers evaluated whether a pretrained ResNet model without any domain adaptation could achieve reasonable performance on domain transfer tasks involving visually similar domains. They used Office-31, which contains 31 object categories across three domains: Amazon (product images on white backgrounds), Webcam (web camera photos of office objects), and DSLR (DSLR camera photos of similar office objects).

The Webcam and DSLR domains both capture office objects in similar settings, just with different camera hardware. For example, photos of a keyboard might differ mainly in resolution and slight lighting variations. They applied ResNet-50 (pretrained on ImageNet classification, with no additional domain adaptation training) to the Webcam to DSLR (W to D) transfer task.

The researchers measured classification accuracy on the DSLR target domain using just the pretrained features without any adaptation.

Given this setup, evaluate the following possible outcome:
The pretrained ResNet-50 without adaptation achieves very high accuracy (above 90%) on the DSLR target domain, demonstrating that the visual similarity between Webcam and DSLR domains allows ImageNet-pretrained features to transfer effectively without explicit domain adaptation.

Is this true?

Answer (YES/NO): YES